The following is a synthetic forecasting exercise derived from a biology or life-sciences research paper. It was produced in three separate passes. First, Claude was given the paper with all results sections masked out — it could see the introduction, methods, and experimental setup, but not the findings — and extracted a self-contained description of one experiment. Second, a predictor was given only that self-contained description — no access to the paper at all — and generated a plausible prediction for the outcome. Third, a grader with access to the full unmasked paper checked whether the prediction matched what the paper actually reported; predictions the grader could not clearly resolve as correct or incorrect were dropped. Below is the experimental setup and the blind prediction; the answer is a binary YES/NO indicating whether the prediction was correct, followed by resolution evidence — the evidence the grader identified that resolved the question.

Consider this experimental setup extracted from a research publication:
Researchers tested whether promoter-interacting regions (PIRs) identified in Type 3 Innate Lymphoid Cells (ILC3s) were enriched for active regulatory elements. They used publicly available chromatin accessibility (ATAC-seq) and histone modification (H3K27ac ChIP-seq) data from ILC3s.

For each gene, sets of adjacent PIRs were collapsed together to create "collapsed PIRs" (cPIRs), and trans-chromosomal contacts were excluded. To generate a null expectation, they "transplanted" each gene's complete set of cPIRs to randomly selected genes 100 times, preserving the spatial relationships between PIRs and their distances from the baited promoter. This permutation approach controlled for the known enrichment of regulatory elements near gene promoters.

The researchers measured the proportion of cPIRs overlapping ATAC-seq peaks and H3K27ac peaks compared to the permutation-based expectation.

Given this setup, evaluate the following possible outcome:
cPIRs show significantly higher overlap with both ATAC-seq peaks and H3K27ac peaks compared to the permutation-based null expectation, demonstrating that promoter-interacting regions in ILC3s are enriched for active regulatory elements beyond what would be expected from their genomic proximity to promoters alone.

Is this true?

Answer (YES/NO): YES